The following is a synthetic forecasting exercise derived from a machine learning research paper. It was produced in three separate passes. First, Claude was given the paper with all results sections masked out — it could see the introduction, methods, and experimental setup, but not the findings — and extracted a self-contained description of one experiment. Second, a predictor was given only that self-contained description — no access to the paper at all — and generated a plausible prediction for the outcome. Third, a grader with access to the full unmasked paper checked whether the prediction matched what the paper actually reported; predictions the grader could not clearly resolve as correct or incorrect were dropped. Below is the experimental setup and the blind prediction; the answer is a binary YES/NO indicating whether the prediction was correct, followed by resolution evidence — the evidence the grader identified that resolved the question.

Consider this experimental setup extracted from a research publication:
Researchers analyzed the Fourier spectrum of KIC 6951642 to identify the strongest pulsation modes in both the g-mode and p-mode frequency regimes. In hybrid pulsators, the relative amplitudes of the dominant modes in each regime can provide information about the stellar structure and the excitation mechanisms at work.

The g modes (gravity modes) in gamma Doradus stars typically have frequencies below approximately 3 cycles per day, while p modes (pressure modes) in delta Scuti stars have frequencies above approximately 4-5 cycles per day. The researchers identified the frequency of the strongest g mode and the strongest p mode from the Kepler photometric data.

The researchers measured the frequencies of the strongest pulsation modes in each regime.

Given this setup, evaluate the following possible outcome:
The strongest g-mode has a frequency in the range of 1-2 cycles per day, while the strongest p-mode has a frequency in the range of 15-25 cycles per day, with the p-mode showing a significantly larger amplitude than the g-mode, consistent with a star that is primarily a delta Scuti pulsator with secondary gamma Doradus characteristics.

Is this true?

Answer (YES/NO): NO